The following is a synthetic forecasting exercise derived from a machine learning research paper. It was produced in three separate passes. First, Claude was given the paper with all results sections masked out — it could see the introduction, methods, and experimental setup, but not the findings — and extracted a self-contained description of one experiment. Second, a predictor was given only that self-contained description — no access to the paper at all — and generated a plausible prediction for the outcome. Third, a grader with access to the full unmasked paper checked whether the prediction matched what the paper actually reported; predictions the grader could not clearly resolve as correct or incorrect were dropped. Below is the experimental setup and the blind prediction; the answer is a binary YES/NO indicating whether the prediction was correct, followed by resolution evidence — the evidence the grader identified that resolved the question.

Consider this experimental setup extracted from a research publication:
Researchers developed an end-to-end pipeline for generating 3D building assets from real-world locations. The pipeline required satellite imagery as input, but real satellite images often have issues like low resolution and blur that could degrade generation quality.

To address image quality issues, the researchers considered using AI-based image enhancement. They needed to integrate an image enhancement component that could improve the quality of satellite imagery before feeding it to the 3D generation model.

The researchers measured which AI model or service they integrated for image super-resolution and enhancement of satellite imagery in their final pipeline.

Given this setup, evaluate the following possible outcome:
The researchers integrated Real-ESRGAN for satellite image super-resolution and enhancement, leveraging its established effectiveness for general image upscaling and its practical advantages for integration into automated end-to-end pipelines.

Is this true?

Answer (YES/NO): NO